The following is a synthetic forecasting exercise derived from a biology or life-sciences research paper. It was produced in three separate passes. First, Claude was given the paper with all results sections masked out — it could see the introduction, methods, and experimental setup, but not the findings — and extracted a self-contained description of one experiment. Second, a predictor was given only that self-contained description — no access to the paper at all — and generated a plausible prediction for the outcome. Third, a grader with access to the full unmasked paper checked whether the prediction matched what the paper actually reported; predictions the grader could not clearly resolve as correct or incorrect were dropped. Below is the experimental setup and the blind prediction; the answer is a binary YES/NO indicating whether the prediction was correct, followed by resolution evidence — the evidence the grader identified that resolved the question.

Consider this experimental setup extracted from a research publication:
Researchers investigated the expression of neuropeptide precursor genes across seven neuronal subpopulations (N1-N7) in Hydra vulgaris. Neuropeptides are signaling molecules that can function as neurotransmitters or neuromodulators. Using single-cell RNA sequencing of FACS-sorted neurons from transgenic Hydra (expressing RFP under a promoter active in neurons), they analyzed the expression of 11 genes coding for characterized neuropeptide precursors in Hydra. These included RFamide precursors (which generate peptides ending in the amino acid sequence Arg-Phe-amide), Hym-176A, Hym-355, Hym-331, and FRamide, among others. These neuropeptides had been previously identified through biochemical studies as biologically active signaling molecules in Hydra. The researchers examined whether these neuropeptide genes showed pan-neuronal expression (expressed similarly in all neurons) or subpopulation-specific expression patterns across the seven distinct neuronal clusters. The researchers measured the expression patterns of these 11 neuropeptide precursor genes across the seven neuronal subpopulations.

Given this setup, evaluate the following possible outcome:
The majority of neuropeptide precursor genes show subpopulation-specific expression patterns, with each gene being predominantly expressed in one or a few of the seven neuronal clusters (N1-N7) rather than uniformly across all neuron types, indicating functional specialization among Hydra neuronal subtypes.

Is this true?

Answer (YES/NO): YES